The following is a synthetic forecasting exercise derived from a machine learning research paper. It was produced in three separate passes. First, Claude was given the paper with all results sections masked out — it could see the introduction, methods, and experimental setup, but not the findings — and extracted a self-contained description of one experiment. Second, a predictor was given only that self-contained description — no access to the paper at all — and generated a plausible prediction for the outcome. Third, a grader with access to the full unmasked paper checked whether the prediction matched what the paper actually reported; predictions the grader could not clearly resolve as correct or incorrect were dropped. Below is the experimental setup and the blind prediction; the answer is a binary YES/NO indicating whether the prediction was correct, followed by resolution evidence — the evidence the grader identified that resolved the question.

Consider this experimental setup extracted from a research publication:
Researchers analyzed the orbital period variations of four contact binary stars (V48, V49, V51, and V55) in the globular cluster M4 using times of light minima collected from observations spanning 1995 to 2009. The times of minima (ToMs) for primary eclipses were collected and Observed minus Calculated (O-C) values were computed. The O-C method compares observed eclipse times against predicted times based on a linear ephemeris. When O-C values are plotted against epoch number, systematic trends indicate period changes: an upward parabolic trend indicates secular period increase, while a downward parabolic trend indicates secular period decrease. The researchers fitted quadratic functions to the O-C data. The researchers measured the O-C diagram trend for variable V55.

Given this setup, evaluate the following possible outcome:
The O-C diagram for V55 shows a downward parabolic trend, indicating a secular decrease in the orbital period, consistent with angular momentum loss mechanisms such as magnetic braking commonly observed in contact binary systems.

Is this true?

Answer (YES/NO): NO